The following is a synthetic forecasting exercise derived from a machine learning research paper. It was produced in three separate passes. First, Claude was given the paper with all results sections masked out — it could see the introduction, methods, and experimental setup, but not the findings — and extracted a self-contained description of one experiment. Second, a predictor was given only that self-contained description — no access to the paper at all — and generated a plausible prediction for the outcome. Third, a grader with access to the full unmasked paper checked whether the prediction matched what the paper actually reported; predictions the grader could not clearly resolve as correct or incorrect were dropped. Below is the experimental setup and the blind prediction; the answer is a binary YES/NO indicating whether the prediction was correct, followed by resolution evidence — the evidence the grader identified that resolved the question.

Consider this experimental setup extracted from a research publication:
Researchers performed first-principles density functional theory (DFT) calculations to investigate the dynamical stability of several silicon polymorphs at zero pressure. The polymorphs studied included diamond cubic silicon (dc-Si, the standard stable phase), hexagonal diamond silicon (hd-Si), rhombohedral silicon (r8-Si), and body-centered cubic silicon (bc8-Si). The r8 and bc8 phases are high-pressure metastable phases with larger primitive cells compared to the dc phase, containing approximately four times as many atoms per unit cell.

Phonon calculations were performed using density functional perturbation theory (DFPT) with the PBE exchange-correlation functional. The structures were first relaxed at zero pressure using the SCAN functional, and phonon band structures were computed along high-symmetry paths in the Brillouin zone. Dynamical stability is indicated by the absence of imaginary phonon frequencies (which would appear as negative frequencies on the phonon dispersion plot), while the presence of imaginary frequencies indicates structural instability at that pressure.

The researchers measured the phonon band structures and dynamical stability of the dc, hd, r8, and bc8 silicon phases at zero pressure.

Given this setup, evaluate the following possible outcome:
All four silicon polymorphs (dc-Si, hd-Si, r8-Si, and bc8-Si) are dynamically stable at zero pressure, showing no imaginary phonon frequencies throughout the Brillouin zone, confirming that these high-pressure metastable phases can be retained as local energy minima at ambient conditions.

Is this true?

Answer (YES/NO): YES